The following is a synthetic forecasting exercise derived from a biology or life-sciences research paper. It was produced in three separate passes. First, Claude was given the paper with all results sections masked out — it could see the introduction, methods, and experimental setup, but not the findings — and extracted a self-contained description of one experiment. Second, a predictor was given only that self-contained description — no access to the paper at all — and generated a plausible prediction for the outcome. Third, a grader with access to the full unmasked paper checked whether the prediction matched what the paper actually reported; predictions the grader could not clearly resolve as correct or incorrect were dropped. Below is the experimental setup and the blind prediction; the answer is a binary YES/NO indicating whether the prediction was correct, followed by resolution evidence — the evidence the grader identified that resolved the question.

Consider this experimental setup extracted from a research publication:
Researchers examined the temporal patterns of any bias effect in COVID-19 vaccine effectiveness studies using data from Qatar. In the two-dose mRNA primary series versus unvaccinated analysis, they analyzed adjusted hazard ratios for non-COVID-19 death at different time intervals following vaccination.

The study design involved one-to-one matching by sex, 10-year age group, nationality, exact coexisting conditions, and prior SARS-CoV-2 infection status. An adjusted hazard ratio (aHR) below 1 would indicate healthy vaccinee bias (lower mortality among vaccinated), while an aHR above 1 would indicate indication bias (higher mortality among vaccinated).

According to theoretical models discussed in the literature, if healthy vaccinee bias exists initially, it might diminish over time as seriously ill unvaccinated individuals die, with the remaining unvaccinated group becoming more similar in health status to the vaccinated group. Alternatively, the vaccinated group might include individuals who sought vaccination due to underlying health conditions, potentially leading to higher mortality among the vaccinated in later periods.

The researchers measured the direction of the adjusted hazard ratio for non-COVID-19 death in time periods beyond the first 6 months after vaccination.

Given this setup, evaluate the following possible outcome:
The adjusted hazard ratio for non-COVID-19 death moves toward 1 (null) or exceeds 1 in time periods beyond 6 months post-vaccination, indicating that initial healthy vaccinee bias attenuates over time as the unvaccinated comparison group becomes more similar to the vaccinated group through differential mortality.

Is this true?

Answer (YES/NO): YES